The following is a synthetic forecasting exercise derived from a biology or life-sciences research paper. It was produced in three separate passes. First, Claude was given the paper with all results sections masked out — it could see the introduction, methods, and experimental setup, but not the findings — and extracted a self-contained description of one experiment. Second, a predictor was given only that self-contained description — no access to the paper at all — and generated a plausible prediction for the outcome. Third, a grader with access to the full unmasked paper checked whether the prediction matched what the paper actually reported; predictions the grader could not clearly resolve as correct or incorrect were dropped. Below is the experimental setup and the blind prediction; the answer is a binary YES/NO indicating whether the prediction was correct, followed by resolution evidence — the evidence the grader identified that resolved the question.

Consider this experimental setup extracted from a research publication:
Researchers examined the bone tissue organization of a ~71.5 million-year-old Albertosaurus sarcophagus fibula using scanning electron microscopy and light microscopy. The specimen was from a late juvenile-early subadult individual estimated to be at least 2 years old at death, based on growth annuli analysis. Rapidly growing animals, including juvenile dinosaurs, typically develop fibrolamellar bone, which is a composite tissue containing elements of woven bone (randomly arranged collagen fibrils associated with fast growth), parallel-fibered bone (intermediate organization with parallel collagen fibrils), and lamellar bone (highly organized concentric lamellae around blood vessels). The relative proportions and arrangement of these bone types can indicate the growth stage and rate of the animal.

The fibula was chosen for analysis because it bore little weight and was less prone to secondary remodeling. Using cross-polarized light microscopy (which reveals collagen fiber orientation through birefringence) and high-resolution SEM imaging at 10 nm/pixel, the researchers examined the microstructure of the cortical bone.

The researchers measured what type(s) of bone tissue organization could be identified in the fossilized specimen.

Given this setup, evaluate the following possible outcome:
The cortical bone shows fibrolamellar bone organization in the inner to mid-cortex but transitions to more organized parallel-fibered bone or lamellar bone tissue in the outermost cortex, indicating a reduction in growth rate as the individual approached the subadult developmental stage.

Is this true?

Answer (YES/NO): NO